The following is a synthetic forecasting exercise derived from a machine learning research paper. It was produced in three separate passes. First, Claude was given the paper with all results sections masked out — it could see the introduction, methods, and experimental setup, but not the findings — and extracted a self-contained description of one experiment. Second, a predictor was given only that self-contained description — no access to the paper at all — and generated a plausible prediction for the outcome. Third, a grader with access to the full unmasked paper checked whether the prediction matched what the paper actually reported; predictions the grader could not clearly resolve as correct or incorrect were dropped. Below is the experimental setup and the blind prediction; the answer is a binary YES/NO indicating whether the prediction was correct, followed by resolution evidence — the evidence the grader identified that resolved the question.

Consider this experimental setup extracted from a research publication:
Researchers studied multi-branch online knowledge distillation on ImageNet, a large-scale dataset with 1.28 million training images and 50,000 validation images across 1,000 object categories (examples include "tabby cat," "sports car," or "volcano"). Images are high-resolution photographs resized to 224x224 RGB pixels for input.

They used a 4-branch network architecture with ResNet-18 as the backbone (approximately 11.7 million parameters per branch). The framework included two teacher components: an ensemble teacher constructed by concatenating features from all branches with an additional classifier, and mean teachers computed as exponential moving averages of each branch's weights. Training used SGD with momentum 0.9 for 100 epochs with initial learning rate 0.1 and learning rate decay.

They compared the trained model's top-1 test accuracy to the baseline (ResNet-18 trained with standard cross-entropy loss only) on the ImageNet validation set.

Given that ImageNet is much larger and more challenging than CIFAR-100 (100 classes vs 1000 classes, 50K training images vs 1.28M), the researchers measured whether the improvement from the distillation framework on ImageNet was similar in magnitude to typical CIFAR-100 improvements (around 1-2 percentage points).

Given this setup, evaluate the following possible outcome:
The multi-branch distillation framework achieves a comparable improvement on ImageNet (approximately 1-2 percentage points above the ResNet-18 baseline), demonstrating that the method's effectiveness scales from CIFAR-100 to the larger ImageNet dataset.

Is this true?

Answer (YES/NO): NO